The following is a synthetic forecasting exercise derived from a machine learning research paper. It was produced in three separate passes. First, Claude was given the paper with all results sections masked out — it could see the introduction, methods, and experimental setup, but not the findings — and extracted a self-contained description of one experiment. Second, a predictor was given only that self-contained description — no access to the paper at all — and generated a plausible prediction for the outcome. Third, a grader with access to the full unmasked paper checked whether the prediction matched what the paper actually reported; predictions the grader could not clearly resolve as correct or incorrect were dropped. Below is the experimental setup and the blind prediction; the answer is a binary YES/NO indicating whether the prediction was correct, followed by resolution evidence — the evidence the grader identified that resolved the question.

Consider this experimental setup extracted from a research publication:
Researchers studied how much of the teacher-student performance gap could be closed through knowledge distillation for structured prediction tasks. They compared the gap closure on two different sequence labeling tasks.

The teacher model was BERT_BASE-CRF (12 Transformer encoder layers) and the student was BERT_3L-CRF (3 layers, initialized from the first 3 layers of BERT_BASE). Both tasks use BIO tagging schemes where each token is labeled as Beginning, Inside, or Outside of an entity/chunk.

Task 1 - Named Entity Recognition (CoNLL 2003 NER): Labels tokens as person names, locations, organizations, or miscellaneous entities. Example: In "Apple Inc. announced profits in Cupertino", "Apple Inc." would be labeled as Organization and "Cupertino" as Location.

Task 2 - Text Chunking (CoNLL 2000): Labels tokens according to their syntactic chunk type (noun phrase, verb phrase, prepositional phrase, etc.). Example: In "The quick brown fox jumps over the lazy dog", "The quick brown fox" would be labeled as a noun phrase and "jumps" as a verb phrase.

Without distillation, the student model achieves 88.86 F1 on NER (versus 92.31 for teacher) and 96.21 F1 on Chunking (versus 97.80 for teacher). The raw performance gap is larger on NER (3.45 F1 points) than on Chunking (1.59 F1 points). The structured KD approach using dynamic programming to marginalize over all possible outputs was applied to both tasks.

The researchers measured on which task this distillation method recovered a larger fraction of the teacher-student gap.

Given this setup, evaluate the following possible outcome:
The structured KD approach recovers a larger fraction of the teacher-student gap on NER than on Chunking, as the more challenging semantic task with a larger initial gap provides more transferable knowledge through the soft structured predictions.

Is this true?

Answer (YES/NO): NO